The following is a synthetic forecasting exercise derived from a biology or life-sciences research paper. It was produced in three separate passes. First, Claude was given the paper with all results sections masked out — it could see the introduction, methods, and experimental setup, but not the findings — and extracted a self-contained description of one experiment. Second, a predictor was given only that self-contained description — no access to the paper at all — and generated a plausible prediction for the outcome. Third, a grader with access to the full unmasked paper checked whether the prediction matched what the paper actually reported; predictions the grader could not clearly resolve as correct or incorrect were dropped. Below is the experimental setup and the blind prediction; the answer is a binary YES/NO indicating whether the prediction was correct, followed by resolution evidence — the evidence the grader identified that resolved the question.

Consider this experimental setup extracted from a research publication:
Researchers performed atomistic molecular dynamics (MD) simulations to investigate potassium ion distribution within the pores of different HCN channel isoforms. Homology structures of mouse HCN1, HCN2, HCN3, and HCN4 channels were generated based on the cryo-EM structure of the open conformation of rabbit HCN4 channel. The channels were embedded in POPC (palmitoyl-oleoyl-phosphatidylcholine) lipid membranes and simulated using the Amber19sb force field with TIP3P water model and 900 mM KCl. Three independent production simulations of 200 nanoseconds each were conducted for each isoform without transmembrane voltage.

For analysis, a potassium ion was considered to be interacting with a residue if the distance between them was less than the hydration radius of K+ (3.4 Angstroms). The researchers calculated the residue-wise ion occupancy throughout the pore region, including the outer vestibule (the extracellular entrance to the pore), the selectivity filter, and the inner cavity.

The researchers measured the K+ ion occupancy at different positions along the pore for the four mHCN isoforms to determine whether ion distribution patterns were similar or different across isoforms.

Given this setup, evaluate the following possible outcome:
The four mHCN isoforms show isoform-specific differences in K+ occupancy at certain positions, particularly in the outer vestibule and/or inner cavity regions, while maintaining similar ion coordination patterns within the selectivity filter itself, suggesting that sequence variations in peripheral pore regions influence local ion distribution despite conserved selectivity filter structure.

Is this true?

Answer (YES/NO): YES